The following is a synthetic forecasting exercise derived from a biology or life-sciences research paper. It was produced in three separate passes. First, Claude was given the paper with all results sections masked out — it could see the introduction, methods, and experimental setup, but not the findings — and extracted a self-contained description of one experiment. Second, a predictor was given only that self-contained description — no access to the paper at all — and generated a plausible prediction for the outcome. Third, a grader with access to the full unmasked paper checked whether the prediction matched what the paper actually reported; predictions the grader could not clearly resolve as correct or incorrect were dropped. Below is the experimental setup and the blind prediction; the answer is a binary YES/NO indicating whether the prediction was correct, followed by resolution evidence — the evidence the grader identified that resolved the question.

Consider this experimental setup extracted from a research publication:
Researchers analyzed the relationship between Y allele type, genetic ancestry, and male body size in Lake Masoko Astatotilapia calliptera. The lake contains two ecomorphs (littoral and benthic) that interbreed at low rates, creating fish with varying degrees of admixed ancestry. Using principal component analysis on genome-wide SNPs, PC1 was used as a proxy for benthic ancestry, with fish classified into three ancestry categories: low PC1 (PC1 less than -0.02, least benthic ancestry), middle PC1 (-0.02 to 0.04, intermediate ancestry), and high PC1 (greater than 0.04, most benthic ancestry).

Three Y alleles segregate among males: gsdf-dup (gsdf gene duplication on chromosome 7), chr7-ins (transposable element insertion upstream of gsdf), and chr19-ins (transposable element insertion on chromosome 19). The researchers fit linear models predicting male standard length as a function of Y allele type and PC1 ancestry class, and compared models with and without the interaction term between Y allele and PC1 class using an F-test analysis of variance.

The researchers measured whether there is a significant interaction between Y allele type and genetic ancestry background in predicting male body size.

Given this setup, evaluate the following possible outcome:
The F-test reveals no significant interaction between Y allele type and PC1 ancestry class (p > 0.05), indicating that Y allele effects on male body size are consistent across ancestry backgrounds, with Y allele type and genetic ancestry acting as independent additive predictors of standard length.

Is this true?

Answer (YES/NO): NO